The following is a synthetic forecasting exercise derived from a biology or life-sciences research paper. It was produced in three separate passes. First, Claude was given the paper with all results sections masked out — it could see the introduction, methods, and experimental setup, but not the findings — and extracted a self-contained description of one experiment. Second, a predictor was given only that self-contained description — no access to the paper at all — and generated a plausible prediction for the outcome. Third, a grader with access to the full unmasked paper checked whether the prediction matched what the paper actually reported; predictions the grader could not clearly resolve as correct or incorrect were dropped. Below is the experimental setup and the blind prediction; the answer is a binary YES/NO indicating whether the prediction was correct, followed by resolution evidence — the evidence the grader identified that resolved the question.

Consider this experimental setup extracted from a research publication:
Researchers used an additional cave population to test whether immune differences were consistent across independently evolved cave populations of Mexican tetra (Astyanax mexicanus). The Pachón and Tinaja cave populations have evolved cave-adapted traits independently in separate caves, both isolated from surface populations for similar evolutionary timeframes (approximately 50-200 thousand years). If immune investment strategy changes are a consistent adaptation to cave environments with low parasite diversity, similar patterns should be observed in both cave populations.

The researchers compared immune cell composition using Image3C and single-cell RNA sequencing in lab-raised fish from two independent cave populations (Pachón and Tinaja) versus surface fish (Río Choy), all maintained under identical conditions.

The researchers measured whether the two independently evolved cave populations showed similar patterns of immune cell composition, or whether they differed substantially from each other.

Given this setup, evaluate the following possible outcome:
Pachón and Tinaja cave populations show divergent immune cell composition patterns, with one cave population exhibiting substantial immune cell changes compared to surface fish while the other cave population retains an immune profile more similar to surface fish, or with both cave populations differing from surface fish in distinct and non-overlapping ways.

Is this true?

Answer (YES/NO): NO